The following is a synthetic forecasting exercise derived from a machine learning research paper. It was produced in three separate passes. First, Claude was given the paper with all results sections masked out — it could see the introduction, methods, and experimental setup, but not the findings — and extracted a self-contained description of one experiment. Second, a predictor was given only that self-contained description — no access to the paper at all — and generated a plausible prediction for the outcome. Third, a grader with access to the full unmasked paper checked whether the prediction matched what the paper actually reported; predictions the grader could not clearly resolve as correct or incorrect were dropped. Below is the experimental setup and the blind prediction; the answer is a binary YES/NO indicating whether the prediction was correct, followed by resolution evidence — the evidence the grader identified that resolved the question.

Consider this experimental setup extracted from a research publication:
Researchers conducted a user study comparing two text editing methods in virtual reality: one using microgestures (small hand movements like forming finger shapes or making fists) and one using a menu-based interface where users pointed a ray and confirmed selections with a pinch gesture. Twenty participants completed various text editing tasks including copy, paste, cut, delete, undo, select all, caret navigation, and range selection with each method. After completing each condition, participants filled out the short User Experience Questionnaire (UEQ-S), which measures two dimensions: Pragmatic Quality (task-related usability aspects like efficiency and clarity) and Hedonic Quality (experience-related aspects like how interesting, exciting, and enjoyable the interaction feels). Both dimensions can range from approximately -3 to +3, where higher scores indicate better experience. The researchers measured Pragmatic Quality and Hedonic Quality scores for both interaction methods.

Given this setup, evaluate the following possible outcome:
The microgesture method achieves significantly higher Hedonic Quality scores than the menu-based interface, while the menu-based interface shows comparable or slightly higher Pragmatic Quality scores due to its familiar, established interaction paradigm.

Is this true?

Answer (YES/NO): YES